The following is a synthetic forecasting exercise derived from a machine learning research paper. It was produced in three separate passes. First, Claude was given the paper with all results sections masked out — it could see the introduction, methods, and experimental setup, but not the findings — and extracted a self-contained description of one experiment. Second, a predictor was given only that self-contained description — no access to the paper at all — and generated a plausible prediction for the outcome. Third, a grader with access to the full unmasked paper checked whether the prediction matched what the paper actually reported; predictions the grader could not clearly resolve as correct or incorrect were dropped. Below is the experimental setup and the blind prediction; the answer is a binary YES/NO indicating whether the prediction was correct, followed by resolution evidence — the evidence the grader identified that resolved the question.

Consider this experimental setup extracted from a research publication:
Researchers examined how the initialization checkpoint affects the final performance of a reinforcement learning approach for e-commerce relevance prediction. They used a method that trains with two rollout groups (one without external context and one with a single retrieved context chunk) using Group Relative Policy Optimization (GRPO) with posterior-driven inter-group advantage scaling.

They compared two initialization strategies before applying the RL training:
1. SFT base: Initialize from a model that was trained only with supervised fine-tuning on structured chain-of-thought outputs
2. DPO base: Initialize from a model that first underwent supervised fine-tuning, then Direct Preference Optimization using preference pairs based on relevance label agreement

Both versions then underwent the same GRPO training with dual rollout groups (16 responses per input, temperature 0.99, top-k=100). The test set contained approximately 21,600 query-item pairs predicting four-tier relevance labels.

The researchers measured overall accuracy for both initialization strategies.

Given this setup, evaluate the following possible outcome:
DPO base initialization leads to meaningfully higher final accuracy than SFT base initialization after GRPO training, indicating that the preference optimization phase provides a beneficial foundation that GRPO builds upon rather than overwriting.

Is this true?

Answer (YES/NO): YES